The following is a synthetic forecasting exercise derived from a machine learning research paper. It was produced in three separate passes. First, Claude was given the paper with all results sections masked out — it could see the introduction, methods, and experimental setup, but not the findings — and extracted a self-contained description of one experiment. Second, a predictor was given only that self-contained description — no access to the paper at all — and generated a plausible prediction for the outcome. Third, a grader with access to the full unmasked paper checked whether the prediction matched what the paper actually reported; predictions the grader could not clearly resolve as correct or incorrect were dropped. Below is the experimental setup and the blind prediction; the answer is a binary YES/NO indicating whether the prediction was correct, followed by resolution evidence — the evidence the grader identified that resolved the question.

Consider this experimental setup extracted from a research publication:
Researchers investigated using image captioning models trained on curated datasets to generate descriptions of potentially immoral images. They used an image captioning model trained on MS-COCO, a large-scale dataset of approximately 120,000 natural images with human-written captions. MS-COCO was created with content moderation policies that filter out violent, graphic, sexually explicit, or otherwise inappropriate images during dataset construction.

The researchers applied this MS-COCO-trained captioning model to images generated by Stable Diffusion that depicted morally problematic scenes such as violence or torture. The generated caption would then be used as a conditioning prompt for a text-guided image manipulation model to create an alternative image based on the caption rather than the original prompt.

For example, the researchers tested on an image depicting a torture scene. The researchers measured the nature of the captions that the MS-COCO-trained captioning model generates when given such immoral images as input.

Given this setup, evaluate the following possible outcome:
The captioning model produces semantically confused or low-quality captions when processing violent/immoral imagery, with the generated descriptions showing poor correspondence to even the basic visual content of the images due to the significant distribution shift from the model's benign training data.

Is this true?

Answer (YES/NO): NO